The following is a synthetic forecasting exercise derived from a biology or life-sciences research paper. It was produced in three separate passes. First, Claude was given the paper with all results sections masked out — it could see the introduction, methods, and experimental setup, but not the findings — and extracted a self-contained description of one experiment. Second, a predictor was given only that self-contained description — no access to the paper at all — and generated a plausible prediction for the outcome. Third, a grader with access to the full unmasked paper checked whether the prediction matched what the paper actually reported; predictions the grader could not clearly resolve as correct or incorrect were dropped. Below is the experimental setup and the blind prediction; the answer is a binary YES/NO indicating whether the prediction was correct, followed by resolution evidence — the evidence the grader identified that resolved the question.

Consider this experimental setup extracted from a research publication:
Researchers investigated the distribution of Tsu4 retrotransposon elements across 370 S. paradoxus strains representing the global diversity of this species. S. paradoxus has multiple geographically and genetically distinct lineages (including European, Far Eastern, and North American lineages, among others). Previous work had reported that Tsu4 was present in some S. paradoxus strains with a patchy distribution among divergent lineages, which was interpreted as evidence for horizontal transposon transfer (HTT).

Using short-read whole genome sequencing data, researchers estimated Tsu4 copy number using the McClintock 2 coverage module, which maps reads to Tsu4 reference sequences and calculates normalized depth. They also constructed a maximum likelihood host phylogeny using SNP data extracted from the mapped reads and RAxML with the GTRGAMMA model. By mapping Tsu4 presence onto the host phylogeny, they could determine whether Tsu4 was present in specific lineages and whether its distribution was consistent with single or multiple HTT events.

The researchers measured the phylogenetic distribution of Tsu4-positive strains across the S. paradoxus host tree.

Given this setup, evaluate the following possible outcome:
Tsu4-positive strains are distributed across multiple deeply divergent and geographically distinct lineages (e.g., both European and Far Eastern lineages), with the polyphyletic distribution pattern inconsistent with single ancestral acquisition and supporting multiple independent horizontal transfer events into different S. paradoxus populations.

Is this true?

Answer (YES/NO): NO